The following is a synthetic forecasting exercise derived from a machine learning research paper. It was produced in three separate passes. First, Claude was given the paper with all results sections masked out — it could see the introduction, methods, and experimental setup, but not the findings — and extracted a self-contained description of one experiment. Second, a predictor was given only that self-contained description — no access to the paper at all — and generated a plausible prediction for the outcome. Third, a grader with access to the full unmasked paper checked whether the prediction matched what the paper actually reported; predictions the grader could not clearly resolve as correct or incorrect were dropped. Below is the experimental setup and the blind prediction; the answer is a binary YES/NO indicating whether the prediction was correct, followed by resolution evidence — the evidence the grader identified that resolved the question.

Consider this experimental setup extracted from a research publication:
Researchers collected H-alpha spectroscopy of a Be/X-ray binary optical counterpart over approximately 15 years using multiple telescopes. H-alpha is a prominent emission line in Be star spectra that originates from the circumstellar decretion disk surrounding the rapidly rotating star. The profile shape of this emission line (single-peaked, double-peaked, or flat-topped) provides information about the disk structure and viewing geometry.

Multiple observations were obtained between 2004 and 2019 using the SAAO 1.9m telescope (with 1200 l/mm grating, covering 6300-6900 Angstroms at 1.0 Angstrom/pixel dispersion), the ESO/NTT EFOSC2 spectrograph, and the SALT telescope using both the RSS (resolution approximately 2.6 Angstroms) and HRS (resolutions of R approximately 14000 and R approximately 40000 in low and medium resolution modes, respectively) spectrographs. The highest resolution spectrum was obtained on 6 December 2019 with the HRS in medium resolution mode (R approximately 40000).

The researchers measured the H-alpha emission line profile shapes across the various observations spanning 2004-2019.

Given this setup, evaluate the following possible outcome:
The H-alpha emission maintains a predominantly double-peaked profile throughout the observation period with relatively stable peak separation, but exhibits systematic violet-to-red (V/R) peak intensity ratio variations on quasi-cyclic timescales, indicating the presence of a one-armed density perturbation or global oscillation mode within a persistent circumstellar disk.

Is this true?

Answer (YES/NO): NO